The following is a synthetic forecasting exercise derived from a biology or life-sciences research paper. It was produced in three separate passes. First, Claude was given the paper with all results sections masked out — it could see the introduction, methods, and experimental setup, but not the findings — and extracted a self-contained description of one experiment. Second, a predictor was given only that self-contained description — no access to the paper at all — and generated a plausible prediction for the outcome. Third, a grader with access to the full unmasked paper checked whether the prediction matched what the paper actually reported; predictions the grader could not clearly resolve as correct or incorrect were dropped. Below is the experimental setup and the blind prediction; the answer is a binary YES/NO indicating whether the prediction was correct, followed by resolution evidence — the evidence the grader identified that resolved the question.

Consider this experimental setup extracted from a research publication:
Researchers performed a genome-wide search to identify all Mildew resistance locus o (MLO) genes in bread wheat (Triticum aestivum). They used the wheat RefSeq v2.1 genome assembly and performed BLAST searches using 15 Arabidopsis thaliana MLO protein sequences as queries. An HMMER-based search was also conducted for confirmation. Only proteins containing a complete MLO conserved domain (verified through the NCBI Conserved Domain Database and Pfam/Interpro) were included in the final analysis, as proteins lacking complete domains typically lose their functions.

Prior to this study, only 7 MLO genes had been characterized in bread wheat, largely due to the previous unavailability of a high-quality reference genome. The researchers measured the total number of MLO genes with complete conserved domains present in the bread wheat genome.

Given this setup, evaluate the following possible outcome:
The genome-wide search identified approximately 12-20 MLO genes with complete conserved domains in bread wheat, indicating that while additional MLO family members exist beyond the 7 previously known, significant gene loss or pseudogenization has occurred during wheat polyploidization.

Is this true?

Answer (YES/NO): NO